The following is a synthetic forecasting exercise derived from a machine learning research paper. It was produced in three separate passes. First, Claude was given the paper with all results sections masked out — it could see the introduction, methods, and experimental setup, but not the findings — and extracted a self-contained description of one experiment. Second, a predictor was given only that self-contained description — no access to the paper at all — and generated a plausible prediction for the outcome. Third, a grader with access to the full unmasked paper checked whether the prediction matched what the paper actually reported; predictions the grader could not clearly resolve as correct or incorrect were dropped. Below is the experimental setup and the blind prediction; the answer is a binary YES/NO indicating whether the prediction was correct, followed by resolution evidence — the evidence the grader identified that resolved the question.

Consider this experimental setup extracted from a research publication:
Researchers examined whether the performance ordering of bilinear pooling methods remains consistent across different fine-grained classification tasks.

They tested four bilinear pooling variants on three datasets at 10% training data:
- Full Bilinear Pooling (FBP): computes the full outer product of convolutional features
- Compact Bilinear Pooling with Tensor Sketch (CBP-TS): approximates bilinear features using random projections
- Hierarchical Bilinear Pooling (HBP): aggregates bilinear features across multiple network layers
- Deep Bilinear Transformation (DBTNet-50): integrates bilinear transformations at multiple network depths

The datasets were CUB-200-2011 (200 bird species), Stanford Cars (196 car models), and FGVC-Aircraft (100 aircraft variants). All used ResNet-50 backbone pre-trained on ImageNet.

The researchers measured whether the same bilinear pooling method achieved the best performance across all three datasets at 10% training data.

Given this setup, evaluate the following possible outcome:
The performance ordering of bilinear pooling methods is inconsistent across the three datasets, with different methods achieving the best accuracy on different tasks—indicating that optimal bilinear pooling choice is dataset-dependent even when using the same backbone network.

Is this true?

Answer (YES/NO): YES